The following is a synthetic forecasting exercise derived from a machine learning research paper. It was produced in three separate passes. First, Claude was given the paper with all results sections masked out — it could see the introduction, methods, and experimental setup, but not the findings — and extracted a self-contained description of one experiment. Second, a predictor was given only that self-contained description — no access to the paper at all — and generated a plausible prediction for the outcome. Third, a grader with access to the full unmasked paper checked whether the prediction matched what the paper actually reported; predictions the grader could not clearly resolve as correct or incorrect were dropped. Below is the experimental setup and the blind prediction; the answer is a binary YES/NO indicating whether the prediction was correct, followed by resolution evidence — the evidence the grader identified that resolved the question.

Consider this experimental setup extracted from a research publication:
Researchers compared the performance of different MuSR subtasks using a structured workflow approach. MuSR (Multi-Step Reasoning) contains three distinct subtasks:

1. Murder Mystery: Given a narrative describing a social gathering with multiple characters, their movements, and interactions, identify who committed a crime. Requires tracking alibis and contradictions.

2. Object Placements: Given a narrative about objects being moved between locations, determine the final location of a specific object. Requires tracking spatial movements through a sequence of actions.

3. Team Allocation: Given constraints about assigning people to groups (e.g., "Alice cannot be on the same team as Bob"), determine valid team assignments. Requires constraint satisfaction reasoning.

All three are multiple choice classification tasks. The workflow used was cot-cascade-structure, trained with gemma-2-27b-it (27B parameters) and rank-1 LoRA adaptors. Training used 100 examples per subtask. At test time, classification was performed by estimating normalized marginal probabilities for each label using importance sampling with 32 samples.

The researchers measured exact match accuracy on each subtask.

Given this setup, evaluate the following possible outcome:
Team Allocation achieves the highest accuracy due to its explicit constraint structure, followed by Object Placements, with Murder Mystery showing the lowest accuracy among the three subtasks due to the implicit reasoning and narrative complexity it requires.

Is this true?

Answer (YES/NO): NO